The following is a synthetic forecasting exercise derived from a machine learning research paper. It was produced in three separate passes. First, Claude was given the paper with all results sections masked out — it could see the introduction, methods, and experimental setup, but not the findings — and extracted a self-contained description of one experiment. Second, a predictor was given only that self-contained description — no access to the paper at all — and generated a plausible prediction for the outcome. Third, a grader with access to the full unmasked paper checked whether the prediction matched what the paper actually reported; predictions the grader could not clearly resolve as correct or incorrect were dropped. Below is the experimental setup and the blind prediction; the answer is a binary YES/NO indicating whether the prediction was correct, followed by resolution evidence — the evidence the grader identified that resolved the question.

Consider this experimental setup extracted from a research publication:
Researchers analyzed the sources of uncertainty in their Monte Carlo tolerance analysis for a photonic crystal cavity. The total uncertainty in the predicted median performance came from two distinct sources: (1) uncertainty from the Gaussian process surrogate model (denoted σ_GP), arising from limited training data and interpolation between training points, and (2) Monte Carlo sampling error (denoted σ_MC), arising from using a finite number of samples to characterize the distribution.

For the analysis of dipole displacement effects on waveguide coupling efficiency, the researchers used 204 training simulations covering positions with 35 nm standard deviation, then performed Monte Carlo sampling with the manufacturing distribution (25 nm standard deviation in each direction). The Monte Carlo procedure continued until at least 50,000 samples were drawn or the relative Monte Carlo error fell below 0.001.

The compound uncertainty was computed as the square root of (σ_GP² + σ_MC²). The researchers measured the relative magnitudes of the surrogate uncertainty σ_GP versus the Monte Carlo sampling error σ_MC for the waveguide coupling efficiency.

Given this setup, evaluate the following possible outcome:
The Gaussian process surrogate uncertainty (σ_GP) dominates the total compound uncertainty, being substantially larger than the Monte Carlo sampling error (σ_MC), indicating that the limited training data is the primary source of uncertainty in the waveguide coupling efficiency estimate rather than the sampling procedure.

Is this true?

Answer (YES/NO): YES